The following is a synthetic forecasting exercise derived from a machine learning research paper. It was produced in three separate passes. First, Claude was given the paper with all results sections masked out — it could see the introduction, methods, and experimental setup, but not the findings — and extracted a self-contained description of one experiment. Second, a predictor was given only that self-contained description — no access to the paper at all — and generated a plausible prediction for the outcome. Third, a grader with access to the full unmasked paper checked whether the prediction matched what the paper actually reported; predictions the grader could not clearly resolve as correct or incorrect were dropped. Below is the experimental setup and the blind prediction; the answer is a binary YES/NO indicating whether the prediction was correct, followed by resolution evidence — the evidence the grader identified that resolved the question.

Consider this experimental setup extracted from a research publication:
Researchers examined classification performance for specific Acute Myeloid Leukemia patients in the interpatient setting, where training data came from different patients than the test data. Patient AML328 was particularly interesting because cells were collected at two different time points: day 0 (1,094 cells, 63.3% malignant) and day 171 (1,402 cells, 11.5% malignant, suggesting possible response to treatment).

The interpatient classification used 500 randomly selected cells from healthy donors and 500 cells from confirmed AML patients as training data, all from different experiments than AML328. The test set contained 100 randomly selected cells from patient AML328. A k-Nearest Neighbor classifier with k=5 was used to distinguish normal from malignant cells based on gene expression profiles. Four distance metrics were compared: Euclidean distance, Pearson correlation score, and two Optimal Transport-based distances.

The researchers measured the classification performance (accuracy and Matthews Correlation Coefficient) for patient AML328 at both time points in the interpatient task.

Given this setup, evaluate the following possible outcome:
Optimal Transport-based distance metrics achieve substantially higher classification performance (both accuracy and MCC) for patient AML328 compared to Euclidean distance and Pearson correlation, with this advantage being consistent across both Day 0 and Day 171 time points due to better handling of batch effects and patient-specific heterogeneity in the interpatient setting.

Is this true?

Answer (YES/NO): NO